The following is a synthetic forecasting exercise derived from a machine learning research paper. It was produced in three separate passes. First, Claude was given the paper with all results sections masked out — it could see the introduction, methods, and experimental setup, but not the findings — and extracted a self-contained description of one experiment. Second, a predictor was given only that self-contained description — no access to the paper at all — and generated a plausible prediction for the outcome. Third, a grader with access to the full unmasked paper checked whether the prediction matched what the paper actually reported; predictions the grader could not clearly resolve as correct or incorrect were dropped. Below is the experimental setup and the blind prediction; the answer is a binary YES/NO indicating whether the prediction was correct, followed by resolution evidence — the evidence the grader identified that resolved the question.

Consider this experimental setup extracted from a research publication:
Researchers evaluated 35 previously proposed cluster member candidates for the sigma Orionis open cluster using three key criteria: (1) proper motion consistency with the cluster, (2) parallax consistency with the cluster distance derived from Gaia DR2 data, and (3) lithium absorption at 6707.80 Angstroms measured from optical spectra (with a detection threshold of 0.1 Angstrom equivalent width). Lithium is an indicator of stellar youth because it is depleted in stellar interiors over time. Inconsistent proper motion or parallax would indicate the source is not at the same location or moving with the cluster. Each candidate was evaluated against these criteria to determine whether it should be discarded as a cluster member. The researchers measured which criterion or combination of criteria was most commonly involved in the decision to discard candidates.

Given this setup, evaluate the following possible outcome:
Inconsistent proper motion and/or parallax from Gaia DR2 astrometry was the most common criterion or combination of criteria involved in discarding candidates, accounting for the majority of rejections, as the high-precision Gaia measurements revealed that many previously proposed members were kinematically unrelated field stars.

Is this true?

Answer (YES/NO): YES